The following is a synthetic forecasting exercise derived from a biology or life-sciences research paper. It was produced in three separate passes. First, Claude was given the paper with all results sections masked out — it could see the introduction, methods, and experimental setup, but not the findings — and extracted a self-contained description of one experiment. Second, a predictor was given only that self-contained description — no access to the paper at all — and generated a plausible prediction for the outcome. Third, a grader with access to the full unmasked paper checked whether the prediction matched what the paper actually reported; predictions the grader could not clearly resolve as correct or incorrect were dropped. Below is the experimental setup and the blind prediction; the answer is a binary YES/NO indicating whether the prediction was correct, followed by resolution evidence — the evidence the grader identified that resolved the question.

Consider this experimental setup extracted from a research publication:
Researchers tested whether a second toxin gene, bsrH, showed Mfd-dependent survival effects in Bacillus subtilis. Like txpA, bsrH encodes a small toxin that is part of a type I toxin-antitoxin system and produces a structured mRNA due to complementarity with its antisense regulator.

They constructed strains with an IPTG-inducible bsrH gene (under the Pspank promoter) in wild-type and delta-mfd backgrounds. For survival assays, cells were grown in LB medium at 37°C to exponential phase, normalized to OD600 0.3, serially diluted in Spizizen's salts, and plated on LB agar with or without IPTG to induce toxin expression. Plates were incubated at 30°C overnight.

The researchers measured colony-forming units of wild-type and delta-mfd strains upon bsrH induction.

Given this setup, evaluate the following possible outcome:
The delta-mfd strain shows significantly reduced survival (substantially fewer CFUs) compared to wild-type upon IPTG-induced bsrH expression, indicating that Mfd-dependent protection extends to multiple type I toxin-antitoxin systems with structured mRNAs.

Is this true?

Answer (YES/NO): YES